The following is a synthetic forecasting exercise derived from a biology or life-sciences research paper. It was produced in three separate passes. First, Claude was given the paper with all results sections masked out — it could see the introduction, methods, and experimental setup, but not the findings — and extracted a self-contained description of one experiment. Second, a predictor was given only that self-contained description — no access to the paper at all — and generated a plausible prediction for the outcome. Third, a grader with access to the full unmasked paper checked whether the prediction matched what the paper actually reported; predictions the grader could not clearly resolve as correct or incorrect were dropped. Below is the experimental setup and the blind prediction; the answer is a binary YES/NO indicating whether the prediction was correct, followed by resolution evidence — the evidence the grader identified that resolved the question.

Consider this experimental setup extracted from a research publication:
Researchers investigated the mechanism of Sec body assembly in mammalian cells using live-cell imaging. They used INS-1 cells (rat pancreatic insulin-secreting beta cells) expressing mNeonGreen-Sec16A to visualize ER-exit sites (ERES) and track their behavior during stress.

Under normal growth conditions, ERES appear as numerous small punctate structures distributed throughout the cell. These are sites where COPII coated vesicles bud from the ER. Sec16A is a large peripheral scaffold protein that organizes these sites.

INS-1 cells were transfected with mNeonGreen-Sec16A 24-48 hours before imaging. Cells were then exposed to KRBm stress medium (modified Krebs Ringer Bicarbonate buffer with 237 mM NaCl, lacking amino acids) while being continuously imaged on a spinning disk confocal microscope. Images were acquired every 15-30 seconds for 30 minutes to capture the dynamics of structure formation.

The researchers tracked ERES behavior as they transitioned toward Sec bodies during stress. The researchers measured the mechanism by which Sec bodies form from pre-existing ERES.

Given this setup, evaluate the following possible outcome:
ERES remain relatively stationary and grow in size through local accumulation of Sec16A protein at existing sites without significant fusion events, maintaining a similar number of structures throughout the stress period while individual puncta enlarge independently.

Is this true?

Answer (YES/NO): NO